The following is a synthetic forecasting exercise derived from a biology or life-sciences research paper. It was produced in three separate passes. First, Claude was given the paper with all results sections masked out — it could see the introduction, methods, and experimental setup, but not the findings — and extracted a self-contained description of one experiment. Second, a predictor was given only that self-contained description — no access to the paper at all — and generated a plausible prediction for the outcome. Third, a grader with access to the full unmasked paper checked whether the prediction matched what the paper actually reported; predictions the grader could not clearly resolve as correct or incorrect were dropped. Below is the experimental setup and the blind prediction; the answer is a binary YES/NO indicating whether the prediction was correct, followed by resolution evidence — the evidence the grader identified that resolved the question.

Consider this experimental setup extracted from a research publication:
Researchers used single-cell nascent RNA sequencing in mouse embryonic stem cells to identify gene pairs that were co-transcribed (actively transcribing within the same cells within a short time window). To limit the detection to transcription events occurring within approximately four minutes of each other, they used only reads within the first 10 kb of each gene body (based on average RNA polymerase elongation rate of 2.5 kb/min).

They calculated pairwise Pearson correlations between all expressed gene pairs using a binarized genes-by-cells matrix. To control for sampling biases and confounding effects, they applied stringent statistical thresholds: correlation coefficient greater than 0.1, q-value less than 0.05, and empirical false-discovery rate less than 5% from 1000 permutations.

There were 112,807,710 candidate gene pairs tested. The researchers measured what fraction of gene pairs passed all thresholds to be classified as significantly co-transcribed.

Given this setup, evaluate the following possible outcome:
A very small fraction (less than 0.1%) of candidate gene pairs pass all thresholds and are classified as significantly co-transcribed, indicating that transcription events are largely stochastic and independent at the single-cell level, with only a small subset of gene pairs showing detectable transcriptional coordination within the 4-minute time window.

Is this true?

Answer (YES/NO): NO